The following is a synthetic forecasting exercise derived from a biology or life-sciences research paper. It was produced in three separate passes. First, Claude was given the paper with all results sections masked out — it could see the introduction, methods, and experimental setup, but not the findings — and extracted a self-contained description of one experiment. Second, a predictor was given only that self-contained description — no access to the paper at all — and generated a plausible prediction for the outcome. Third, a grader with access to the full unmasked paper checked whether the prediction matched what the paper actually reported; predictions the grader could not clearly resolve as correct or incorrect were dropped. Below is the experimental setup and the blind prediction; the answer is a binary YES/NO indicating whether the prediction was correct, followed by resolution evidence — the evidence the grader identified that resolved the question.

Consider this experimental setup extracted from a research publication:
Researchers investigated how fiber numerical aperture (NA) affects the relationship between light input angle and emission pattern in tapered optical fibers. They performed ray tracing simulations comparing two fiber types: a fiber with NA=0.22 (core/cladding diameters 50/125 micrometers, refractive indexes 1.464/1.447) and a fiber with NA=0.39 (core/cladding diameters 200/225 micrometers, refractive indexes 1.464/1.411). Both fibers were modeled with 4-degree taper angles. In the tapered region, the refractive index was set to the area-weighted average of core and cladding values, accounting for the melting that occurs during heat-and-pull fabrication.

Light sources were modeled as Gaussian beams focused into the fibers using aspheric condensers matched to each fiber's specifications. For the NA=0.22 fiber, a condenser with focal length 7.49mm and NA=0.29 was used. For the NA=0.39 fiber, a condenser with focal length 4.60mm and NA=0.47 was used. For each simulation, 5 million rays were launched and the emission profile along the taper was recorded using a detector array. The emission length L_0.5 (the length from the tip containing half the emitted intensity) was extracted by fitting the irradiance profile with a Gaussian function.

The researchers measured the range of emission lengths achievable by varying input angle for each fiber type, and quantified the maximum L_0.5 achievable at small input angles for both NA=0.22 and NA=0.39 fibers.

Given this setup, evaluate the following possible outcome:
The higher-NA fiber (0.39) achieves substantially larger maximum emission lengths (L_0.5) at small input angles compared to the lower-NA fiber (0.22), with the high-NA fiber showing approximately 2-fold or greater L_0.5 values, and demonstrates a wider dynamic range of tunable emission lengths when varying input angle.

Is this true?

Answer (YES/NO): YES